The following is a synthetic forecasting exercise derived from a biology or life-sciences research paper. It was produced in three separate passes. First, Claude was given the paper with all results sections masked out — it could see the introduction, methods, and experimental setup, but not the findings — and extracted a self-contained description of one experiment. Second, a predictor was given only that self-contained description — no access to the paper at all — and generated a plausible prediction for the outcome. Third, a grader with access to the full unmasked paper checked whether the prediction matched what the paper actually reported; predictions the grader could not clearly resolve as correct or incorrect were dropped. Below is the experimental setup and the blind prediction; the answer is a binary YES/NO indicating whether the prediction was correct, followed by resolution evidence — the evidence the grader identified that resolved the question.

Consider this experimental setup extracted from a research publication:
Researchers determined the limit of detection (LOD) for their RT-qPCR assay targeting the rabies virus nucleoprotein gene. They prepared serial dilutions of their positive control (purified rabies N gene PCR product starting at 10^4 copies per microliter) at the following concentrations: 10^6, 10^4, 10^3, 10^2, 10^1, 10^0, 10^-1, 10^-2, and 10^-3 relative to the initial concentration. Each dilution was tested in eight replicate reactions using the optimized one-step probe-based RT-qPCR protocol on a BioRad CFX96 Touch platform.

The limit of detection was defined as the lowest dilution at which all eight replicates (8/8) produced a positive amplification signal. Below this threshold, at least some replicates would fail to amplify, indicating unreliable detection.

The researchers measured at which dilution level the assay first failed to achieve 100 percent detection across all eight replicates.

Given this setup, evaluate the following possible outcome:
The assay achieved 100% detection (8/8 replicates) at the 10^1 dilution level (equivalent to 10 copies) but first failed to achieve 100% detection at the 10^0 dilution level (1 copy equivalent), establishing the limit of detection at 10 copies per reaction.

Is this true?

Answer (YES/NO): NO